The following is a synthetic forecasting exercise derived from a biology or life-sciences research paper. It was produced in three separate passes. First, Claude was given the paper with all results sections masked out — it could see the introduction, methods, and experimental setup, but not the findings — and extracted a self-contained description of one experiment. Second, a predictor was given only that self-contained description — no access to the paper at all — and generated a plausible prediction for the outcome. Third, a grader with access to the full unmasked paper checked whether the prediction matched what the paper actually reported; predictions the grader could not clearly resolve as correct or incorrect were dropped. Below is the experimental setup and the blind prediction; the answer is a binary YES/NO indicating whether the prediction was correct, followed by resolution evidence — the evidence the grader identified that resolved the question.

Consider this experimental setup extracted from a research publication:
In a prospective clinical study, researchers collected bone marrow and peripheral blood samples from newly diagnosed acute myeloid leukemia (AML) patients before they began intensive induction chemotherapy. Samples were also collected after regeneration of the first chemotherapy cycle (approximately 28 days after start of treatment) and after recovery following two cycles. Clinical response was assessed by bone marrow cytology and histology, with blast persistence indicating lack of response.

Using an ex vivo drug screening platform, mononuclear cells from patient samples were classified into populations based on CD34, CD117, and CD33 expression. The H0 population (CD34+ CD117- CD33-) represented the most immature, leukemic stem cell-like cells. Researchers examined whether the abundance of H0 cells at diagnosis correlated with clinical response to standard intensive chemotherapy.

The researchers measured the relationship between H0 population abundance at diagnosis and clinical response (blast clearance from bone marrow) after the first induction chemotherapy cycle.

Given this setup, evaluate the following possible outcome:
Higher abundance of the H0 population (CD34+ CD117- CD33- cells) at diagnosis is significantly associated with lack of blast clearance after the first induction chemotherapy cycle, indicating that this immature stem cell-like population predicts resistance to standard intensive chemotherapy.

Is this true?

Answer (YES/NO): YES